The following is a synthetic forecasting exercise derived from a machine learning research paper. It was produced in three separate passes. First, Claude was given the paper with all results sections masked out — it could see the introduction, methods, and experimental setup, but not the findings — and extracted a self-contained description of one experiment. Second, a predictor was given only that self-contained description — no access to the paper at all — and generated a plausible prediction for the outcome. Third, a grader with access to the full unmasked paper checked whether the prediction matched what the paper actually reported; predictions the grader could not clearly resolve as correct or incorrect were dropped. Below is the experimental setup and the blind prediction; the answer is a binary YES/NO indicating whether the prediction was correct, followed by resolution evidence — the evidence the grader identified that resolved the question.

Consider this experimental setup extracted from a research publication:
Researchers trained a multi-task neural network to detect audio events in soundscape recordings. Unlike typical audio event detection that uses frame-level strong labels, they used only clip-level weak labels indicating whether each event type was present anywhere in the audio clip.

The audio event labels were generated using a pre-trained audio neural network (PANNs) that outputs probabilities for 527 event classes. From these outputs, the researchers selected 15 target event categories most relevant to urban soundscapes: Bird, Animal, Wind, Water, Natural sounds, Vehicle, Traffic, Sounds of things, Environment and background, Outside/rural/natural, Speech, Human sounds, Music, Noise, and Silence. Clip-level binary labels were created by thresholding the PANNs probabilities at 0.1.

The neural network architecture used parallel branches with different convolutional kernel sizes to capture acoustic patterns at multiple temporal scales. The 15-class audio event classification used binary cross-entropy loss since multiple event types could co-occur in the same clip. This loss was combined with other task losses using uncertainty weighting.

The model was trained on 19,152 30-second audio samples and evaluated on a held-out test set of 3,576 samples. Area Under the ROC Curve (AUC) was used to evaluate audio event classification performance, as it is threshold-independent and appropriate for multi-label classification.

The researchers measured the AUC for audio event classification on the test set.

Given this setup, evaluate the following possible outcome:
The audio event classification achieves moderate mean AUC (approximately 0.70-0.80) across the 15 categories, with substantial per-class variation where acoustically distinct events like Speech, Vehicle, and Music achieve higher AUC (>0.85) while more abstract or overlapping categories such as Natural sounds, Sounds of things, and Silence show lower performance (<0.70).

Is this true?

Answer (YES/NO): NO